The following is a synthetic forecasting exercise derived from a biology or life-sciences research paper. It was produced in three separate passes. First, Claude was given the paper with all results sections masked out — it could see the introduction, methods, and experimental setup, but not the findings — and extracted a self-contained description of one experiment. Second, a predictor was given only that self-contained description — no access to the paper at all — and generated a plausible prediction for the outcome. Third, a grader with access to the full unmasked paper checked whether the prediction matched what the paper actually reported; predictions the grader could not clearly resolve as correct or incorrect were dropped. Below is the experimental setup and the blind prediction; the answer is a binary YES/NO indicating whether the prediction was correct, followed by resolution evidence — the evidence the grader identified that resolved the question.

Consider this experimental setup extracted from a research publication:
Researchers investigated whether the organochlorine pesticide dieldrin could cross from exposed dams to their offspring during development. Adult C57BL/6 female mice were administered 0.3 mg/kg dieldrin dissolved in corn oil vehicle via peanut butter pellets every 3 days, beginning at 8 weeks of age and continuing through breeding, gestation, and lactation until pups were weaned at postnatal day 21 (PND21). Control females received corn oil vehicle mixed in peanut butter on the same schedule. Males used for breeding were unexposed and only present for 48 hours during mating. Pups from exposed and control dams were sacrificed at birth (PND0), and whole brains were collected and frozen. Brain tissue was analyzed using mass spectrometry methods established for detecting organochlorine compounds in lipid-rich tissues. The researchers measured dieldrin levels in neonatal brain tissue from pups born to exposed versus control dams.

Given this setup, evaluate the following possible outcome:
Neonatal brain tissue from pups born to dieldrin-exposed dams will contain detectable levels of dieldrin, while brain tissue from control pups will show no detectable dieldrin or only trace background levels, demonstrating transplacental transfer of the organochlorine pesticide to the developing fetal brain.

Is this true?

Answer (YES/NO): YES